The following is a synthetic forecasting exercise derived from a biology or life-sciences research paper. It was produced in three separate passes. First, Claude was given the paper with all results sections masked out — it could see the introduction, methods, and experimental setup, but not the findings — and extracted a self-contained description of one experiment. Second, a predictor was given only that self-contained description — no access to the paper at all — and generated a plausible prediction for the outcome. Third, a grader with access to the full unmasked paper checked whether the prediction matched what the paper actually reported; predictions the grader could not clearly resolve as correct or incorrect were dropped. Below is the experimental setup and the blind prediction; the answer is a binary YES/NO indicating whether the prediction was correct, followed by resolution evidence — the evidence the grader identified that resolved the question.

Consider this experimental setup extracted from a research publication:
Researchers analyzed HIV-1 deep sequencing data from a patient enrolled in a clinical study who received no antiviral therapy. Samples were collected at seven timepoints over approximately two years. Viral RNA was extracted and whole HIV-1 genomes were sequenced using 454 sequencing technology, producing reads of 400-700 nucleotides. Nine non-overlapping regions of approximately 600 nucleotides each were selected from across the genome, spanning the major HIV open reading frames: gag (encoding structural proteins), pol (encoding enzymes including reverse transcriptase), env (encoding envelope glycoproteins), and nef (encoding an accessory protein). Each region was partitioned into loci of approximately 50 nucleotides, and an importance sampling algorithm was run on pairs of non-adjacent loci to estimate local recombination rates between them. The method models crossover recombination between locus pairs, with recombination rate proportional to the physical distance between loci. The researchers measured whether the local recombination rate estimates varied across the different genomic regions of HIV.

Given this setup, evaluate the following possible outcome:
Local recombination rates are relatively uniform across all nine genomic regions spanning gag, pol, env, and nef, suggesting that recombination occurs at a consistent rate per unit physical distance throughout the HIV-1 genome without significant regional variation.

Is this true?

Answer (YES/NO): YES